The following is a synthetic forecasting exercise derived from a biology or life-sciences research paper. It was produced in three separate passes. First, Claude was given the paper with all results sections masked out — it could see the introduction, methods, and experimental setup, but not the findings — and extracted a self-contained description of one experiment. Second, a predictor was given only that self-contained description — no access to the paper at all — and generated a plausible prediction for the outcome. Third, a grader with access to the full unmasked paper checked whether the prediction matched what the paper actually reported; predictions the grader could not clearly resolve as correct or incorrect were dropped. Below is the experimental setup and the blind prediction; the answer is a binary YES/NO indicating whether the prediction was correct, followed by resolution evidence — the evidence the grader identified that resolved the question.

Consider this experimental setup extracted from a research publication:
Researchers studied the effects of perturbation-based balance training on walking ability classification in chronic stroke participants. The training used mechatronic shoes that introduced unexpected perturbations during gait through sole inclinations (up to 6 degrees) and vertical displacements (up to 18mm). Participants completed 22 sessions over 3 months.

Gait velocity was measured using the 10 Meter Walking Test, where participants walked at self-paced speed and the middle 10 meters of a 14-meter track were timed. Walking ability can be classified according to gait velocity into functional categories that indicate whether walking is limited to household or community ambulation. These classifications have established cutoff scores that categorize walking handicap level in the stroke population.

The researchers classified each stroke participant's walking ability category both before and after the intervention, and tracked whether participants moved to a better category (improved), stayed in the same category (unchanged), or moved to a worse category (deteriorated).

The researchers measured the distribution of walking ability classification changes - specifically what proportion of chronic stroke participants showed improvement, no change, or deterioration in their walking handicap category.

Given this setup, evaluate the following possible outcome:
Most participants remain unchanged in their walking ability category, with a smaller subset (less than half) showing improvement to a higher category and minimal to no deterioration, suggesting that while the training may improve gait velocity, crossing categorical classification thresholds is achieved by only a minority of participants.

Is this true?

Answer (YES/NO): YES